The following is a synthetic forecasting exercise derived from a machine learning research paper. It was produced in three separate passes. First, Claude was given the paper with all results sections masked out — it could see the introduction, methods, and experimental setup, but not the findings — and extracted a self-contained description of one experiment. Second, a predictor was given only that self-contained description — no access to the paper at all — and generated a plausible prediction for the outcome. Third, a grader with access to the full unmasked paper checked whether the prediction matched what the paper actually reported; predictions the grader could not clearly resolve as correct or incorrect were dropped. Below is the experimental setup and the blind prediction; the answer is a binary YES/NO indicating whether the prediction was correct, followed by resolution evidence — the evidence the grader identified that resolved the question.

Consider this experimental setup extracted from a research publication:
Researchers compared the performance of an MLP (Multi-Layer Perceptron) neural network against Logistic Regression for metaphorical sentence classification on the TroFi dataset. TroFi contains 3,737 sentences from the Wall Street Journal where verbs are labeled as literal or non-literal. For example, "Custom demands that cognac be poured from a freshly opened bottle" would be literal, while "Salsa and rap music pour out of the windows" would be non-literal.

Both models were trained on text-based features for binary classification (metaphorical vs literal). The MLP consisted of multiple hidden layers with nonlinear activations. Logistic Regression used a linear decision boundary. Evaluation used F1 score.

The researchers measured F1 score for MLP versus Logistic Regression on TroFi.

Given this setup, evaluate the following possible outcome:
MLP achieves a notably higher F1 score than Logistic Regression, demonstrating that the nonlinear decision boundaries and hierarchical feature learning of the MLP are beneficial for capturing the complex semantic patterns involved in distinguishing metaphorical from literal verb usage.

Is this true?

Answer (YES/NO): NO